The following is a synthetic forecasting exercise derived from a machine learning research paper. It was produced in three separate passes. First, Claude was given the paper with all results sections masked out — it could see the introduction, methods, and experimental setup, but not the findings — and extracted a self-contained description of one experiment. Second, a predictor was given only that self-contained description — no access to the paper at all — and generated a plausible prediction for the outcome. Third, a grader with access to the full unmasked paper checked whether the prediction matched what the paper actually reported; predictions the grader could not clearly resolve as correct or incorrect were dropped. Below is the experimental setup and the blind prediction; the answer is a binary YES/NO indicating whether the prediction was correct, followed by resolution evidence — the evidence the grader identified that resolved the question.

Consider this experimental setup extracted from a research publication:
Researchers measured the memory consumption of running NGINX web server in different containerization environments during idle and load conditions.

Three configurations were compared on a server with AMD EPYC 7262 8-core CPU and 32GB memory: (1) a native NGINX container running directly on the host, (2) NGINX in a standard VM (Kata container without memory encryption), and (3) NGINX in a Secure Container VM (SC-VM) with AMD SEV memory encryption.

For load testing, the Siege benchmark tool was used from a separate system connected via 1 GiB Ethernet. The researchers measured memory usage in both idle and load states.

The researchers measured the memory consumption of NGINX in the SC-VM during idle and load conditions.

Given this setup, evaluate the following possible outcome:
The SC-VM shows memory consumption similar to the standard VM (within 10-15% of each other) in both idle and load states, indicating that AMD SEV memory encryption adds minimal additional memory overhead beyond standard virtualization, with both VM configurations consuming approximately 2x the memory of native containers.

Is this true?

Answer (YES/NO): NO